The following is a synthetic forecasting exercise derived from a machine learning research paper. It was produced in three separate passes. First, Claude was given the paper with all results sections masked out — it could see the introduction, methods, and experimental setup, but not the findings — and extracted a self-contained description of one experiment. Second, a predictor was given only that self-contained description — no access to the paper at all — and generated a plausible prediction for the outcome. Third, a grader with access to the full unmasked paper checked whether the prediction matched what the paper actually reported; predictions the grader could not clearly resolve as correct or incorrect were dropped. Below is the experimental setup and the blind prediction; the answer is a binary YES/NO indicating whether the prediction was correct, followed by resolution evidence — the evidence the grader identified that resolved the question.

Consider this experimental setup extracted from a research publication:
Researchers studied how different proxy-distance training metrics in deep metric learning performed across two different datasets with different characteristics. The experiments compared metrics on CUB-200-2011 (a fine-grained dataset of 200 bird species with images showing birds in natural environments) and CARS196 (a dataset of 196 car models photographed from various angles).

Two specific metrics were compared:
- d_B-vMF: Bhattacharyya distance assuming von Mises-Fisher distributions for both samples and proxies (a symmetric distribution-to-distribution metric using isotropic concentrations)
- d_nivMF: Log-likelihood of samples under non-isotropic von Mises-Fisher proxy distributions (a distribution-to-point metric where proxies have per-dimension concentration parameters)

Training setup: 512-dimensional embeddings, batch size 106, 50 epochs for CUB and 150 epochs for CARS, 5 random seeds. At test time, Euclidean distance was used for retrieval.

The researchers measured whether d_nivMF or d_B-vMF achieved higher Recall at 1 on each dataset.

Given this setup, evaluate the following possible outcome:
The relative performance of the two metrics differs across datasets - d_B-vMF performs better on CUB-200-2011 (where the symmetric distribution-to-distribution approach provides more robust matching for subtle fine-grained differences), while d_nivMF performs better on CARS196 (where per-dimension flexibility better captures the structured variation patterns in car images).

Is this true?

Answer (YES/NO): NO